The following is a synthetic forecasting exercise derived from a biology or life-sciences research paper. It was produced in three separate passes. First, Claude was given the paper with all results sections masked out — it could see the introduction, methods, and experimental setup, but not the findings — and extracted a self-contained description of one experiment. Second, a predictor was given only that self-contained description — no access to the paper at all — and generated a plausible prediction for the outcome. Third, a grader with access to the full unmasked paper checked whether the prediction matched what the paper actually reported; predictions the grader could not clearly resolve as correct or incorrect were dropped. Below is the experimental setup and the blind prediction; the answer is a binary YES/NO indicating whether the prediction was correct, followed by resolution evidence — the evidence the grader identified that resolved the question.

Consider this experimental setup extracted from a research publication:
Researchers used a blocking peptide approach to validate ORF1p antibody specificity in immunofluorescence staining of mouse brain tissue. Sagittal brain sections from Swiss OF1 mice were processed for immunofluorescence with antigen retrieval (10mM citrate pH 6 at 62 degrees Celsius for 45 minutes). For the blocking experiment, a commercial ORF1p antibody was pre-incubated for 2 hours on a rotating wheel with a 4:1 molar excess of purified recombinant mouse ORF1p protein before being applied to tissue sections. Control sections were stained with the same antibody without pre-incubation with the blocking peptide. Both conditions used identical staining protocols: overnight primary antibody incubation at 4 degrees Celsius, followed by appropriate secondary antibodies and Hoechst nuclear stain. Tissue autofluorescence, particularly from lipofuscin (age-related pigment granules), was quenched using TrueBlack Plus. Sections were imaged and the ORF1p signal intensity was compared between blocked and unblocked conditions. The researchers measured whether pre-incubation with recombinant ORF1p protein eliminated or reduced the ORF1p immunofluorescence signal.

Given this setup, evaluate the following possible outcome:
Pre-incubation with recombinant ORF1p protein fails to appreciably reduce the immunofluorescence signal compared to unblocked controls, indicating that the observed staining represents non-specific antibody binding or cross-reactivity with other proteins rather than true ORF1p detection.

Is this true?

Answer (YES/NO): NO